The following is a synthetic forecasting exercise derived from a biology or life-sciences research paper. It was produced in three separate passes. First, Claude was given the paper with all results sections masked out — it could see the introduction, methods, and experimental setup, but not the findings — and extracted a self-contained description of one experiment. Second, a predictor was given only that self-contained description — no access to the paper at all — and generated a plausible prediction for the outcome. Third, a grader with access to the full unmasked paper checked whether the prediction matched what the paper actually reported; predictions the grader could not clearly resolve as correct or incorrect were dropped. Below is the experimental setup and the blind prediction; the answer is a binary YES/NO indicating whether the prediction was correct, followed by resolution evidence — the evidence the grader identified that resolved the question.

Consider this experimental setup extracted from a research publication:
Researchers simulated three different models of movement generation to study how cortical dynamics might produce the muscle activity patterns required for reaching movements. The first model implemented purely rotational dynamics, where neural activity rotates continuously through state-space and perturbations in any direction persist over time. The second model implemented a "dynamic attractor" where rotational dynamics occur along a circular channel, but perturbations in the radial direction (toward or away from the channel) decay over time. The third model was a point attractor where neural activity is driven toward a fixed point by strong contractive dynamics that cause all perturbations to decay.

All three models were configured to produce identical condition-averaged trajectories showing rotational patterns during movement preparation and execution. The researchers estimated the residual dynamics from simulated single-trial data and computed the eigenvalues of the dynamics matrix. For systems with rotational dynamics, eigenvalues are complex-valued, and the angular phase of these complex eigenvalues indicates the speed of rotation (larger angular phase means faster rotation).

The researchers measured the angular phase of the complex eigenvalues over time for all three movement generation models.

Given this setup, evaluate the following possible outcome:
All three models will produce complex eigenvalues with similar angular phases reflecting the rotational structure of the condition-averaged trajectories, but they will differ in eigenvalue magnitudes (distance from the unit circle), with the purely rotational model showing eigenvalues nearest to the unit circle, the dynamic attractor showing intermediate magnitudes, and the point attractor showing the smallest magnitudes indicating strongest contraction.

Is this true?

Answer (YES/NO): NO